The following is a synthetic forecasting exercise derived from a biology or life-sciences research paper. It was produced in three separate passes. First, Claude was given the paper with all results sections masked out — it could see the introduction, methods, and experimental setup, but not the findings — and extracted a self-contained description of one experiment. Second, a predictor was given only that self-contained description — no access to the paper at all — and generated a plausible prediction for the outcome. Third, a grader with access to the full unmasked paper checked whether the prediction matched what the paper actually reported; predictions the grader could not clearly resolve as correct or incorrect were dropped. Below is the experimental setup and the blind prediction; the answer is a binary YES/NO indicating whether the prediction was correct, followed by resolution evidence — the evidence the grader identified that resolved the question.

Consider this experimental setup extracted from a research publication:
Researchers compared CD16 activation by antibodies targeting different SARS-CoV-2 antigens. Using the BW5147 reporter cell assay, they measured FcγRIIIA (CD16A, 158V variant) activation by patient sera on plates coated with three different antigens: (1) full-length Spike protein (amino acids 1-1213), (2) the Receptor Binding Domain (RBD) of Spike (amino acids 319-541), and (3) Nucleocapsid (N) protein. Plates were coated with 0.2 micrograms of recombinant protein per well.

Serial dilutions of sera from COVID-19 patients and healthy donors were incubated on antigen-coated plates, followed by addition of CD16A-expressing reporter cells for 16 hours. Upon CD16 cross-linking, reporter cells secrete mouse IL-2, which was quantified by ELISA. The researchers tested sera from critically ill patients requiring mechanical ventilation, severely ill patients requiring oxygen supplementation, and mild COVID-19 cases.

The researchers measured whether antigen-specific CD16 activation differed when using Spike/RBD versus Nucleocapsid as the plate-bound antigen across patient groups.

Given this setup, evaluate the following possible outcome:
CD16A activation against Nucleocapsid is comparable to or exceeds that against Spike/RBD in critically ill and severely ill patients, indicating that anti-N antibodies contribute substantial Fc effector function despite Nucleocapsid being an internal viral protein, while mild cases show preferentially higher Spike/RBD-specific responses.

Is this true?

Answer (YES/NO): NO